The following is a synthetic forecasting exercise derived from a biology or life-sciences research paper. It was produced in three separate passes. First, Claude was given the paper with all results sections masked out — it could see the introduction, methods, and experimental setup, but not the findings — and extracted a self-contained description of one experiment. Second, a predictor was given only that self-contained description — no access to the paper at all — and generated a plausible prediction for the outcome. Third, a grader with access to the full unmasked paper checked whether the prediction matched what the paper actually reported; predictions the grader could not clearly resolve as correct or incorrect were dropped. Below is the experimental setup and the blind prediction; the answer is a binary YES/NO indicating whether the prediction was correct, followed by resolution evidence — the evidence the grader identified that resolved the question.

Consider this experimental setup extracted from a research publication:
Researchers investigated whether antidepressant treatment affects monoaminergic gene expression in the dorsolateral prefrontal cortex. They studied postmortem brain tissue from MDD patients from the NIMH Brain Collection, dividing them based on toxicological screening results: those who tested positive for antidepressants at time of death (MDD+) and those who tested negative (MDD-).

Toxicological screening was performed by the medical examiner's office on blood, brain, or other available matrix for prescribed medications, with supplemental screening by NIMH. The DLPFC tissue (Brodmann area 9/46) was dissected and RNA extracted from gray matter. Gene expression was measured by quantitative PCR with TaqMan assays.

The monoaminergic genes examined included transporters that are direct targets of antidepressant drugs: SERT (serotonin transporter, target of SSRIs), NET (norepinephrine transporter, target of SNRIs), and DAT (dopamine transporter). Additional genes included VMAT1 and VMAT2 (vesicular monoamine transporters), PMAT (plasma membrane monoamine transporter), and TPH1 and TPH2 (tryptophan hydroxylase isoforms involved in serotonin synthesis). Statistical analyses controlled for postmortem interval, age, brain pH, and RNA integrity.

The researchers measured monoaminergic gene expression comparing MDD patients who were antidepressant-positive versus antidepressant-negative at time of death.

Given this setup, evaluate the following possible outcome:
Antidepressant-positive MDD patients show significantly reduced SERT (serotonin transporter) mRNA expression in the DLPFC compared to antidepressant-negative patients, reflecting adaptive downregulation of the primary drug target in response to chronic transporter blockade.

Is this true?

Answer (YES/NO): NO